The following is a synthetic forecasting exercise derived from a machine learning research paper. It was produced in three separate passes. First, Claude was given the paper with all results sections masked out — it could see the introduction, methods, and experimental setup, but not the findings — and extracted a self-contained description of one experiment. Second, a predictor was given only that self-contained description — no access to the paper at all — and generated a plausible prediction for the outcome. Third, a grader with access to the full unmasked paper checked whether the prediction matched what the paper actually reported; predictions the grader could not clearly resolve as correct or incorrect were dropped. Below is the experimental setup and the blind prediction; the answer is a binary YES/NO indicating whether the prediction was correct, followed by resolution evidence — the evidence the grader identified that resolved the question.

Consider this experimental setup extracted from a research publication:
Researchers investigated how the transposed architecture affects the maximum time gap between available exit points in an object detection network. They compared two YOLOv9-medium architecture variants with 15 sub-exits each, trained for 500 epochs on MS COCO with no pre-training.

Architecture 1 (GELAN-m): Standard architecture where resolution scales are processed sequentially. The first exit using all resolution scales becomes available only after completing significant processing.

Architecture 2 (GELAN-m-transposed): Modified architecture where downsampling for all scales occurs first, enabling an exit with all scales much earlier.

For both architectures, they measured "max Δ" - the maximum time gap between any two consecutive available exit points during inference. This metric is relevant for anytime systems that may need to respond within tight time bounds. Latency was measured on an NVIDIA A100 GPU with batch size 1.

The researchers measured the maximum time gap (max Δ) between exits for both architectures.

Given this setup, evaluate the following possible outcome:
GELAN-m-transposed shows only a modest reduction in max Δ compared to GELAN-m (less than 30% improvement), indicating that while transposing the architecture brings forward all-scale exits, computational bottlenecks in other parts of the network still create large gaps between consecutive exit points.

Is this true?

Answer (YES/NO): YES